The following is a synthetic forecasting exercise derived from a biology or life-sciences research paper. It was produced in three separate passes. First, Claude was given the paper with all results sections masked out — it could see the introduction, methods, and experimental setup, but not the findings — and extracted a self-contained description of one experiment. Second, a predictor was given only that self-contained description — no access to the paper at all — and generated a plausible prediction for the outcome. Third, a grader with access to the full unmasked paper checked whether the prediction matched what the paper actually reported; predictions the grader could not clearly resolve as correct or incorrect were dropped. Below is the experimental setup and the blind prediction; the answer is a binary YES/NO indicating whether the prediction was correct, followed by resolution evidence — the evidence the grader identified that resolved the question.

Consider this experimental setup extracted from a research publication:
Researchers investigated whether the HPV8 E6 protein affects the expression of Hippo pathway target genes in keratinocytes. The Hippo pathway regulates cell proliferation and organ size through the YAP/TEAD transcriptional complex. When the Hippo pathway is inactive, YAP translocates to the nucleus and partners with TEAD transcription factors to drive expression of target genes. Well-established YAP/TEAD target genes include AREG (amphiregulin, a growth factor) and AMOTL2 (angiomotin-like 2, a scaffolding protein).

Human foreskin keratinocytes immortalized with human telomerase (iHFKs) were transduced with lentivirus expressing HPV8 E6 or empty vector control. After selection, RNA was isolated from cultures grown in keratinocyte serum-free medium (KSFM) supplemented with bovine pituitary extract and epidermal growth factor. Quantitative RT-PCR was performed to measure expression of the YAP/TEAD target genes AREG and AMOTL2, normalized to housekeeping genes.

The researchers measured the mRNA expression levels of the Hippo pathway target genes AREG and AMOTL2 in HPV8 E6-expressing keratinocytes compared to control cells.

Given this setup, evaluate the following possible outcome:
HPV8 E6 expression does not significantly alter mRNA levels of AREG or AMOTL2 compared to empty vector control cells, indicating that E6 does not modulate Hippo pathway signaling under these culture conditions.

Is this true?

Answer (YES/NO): NO